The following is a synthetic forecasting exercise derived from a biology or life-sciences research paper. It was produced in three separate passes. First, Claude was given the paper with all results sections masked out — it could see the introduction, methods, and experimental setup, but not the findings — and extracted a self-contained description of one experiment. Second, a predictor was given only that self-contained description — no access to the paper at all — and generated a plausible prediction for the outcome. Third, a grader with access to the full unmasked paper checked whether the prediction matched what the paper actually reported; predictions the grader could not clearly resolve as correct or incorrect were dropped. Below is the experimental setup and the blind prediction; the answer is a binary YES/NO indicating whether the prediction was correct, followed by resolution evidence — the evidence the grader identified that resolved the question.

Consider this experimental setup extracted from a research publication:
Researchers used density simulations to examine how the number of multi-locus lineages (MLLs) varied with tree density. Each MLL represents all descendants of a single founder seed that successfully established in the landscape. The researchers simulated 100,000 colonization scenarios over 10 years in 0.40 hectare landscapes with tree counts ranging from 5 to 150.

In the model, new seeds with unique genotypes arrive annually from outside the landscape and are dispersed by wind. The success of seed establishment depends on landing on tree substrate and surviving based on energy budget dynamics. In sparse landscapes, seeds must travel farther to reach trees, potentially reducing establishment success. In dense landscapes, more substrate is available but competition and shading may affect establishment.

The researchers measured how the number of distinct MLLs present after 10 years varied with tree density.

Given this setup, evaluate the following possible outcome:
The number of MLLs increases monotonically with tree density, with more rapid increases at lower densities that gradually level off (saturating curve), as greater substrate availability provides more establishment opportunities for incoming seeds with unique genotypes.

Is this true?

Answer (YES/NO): NO